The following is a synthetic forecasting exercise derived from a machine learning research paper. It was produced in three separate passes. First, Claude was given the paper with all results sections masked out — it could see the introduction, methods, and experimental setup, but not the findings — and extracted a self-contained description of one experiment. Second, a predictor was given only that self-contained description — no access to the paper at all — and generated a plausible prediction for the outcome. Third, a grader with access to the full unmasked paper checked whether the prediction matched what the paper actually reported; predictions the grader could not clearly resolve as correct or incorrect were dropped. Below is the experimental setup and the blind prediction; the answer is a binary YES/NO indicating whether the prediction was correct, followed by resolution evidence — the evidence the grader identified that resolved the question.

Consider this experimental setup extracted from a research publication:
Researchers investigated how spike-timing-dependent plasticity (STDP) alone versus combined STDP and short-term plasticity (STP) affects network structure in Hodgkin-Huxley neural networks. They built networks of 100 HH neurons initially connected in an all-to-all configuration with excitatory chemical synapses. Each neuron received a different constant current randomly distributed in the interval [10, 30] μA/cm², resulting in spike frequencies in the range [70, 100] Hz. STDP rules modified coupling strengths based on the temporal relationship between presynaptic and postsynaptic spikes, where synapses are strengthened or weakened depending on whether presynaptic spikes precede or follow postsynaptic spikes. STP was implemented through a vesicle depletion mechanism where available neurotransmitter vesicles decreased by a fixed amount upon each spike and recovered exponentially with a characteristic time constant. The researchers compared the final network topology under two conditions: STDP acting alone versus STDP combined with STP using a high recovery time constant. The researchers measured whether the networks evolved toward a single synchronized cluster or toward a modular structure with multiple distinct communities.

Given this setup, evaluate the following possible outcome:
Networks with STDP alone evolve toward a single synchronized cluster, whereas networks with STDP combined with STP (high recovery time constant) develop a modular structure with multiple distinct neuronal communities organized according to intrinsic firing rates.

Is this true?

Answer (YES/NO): YES